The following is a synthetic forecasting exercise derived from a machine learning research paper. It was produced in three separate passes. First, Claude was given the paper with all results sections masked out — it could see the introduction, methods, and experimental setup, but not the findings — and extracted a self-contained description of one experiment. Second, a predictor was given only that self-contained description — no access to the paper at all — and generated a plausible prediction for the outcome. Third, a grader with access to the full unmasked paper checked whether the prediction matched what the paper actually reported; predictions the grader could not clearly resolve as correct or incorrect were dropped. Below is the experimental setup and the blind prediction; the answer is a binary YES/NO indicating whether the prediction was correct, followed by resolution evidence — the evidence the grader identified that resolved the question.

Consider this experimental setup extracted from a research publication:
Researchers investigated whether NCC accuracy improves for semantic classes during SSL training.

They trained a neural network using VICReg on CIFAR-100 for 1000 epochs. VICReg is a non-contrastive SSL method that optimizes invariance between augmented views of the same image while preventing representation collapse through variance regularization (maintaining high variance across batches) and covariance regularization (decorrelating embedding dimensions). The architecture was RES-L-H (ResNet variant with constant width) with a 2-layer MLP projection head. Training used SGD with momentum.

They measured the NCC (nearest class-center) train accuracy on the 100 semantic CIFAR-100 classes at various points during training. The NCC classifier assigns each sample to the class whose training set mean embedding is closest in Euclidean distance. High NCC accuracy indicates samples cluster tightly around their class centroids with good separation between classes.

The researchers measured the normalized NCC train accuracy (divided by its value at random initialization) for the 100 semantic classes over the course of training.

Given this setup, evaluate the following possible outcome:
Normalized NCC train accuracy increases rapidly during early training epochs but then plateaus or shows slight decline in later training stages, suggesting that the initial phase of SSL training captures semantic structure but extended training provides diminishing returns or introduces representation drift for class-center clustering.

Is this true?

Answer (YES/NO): NO